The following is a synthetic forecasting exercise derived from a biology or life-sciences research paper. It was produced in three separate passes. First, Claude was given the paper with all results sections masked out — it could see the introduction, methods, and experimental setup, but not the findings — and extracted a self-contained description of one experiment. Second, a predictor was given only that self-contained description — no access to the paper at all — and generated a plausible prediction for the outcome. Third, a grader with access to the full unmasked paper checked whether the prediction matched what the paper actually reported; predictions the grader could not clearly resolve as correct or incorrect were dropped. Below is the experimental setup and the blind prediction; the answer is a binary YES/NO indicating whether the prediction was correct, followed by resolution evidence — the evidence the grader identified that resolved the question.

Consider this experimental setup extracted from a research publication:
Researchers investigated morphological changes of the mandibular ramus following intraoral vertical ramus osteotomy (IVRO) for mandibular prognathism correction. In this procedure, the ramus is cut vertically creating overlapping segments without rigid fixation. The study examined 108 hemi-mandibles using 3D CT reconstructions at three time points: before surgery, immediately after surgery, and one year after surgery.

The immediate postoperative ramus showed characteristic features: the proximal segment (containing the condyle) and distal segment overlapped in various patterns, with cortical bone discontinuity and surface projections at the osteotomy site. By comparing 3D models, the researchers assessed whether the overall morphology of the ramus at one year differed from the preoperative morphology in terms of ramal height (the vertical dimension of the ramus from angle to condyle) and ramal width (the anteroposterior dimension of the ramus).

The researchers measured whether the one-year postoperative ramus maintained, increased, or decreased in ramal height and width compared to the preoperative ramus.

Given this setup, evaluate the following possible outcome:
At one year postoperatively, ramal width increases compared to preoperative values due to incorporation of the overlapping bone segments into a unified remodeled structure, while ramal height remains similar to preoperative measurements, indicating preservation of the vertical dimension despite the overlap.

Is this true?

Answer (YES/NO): NO